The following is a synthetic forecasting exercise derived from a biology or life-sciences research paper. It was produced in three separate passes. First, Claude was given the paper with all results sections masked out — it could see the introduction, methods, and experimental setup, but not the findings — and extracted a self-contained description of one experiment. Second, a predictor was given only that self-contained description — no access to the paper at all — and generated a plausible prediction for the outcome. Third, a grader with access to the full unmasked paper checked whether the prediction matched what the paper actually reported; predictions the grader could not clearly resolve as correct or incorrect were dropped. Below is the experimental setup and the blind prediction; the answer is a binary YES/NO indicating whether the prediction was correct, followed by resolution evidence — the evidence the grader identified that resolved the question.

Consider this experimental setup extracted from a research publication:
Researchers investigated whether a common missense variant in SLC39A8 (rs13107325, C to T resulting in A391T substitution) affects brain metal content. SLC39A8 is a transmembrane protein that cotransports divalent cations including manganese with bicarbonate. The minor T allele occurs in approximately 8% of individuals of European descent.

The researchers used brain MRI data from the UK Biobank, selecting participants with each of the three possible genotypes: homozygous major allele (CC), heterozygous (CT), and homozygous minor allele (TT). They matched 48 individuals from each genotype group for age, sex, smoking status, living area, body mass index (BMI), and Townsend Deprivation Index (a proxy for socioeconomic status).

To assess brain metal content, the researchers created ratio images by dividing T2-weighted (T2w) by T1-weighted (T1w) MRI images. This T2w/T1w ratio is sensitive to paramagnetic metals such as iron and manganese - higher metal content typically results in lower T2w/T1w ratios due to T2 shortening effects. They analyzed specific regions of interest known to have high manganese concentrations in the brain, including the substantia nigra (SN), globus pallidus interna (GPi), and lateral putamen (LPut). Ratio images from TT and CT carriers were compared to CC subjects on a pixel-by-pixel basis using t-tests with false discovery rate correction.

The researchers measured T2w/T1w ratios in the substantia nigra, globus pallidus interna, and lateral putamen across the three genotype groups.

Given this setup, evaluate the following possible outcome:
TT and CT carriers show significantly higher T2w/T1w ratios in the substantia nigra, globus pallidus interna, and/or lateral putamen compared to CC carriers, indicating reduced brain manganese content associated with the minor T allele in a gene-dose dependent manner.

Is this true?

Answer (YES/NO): NO